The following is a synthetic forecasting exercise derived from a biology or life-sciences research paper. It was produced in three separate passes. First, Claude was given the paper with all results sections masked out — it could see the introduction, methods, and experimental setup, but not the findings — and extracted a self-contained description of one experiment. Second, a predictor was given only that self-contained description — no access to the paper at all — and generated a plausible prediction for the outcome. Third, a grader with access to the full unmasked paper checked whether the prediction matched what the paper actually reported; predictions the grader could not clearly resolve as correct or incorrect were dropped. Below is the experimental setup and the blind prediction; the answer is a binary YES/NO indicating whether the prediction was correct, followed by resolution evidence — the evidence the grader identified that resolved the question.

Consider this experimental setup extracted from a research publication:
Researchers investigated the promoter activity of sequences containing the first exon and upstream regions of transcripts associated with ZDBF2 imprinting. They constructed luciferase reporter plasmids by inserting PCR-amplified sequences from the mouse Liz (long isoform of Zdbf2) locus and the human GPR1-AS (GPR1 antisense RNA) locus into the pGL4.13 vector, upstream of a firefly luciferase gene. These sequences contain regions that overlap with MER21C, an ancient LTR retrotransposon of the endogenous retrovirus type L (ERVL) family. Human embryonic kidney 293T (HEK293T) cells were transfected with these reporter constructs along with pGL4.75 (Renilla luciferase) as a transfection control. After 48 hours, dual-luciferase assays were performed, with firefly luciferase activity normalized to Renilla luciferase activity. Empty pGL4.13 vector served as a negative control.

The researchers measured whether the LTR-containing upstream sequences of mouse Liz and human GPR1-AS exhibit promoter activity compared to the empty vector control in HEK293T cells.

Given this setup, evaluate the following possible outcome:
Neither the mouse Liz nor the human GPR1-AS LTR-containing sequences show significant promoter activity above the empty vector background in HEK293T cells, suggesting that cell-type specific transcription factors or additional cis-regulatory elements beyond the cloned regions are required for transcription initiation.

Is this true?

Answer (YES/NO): NO